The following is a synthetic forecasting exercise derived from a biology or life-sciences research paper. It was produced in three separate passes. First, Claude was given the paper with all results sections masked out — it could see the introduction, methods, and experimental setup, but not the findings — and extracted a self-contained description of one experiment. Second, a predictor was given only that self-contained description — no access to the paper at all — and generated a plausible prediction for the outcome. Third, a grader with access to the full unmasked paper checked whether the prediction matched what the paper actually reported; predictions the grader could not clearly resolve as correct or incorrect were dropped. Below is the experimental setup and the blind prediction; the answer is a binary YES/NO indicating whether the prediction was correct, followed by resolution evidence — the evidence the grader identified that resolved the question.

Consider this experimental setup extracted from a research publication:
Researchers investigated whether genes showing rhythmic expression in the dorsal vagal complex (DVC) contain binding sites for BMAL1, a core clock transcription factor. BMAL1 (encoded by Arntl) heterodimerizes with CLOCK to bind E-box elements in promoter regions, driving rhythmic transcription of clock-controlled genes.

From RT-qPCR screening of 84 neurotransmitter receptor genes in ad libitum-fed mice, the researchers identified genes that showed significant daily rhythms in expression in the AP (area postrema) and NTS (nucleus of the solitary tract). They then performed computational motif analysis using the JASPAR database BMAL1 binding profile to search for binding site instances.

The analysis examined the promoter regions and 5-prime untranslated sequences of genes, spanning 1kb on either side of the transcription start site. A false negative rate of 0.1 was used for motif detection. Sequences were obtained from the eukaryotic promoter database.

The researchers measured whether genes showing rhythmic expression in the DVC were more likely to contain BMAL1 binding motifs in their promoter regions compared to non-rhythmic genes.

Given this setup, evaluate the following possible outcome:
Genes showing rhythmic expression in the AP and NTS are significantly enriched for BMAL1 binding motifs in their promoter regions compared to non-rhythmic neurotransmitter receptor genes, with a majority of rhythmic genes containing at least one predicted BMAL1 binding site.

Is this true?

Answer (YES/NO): NO